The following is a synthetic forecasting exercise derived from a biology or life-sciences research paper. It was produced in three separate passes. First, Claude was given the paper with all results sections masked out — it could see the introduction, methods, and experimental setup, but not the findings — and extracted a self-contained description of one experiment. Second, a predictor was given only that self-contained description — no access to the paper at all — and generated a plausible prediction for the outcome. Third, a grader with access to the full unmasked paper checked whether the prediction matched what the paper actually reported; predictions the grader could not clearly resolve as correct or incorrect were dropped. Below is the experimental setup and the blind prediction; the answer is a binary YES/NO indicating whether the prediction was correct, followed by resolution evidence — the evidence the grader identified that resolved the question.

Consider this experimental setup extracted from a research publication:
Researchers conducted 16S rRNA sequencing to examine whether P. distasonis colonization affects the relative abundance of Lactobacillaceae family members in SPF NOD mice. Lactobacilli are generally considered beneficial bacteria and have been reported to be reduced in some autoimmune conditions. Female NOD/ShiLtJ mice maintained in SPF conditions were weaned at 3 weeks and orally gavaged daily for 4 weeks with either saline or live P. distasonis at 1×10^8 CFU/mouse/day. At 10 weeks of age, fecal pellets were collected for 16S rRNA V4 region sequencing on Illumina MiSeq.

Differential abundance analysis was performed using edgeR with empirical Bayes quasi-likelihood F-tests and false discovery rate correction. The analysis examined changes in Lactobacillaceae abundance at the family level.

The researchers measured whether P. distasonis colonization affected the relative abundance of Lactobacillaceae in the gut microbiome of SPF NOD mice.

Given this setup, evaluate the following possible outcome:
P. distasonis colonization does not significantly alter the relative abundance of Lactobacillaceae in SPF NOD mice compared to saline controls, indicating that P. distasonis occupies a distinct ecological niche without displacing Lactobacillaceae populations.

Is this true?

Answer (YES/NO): YES